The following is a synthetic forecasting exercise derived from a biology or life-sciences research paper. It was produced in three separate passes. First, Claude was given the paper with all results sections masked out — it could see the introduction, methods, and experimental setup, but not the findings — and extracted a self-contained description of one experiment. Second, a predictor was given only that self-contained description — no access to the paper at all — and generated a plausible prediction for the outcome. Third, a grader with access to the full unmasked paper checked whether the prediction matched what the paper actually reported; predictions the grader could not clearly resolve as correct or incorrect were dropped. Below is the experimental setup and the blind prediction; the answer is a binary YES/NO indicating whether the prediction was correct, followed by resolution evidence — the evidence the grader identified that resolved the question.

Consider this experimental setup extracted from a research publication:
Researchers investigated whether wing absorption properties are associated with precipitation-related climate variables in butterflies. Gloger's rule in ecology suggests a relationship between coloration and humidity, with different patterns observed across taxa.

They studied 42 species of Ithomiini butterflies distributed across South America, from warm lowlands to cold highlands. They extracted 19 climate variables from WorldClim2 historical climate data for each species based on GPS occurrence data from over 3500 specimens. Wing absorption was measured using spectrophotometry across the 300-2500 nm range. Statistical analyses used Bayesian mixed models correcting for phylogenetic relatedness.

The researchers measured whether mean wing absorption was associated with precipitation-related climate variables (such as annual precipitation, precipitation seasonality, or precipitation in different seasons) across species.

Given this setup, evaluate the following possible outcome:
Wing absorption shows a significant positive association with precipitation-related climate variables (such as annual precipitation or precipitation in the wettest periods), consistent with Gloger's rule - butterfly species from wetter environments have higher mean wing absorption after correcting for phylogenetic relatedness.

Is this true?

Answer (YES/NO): NO